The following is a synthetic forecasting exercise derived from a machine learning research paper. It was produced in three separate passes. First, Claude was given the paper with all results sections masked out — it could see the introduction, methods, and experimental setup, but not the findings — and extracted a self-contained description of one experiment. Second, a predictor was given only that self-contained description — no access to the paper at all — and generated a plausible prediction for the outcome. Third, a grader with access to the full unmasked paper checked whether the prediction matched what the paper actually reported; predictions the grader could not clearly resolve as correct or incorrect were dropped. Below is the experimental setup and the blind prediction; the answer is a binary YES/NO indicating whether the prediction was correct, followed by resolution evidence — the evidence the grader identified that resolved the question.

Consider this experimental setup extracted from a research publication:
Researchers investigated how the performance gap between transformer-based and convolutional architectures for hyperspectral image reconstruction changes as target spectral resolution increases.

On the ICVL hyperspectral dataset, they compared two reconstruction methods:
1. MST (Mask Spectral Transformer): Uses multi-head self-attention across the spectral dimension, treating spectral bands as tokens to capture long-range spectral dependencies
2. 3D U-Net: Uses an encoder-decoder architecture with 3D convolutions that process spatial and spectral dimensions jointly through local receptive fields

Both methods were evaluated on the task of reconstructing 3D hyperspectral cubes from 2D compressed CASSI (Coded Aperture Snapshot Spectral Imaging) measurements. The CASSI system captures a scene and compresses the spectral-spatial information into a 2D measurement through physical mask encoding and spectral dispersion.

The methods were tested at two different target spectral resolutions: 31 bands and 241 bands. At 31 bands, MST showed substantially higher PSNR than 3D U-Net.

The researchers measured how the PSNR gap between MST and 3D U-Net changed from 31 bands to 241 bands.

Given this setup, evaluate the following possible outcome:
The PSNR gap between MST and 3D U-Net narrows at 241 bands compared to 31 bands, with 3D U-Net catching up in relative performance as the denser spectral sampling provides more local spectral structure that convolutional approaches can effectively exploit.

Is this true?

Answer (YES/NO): YES